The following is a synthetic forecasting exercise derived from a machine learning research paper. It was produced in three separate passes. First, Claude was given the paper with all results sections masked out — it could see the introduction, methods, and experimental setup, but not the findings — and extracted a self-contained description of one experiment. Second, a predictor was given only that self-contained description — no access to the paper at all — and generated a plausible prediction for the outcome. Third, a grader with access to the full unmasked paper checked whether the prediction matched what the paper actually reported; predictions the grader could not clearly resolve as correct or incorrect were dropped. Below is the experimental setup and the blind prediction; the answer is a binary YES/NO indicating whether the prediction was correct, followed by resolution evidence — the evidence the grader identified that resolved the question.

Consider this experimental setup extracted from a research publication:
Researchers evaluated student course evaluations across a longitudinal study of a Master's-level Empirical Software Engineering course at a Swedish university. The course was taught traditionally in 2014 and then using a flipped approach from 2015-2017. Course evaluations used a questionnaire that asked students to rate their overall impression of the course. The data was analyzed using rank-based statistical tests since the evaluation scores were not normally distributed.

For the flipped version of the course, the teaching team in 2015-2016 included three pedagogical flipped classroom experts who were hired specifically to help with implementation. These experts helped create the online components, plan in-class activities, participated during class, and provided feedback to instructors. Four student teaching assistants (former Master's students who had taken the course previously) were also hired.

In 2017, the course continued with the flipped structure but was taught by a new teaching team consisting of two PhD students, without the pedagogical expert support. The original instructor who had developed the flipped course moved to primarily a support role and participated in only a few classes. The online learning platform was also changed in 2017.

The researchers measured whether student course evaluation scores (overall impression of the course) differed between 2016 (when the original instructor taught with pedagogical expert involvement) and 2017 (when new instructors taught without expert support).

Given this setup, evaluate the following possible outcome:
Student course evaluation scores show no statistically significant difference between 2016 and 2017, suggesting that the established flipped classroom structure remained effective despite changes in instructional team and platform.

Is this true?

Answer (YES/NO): YES